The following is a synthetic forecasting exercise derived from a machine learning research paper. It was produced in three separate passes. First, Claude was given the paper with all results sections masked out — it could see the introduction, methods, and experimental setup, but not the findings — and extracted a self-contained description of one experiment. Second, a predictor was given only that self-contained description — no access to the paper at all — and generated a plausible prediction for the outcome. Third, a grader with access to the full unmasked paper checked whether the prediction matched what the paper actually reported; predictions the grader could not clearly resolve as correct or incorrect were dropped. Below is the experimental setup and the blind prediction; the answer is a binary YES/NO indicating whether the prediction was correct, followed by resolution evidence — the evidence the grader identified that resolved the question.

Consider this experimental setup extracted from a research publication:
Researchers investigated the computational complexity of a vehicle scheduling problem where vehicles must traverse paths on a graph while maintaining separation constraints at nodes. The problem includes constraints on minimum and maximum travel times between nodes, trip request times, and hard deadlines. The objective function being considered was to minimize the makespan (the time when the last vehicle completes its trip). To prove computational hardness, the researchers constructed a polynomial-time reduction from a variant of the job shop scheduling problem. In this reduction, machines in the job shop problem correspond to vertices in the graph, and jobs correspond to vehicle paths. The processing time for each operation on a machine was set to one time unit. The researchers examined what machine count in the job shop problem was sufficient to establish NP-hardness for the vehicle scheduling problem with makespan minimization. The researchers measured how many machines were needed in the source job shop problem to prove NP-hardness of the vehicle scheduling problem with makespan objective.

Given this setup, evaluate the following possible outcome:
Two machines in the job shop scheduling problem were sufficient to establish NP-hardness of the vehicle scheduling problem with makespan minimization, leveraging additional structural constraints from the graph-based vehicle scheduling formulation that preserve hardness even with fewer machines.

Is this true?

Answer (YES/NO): NO